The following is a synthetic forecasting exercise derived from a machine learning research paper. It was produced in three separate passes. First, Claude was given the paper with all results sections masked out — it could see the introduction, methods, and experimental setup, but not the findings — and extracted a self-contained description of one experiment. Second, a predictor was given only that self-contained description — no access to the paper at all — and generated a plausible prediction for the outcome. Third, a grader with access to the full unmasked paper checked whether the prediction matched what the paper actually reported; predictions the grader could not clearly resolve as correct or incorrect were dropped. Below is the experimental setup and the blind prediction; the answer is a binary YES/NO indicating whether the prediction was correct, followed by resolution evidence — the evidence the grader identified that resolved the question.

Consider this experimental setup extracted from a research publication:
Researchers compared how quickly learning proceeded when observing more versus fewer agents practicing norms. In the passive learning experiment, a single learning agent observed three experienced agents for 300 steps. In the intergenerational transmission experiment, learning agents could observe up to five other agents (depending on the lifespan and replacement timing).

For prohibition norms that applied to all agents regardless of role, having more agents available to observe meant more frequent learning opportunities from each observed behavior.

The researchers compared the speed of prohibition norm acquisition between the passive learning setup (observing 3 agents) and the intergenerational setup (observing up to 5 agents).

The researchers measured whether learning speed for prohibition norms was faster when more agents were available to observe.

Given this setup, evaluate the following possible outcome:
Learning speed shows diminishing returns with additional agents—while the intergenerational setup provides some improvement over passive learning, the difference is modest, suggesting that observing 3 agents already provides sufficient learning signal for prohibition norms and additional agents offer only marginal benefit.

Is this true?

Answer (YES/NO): NO